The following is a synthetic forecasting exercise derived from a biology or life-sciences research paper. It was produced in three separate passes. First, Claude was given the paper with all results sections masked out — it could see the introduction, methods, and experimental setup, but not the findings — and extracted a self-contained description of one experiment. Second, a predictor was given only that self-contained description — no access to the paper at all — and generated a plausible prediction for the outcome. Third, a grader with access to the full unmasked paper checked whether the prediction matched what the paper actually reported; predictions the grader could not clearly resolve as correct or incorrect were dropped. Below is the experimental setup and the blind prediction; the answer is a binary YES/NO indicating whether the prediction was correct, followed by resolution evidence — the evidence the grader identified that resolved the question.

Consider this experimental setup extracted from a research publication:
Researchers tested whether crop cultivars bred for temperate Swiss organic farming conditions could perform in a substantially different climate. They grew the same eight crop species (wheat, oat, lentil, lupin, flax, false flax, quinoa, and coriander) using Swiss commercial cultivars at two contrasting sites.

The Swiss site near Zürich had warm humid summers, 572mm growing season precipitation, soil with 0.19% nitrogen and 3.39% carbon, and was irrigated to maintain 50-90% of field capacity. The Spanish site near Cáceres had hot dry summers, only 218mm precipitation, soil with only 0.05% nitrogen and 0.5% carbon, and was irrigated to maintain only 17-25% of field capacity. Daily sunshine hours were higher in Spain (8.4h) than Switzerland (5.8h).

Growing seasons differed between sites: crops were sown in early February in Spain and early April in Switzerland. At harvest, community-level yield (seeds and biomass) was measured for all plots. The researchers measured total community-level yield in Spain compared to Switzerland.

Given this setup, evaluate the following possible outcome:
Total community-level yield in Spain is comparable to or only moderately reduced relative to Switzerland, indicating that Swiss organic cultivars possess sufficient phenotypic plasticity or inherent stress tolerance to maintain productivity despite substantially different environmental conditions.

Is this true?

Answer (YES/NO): NO